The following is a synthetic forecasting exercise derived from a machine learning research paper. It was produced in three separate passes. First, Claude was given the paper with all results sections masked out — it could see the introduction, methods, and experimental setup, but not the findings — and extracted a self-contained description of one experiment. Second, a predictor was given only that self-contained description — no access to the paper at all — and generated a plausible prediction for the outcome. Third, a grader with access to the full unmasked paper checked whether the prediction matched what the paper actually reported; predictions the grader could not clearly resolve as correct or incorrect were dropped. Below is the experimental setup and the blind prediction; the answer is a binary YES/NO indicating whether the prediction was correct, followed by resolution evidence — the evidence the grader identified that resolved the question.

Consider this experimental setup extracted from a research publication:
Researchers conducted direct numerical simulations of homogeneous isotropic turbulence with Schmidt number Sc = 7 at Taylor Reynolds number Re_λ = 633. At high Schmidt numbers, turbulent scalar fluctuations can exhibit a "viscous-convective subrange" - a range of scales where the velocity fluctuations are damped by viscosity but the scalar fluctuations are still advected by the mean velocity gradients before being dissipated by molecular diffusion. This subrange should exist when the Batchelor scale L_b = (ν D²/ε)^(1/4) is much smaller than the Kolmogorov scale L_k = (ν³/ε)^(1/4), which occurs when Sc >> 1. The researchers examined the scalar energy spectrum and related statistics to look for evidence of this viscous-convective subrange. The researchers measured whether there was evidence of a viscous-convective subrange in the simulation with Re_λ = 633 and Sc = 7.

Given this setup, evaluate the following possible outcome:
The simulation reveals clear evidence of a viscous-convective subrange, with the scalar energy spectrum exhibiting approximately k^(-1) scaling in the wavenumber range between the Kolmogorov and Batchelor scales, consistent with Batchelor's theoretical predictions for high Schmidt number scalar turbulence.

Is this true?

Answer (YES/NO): NO